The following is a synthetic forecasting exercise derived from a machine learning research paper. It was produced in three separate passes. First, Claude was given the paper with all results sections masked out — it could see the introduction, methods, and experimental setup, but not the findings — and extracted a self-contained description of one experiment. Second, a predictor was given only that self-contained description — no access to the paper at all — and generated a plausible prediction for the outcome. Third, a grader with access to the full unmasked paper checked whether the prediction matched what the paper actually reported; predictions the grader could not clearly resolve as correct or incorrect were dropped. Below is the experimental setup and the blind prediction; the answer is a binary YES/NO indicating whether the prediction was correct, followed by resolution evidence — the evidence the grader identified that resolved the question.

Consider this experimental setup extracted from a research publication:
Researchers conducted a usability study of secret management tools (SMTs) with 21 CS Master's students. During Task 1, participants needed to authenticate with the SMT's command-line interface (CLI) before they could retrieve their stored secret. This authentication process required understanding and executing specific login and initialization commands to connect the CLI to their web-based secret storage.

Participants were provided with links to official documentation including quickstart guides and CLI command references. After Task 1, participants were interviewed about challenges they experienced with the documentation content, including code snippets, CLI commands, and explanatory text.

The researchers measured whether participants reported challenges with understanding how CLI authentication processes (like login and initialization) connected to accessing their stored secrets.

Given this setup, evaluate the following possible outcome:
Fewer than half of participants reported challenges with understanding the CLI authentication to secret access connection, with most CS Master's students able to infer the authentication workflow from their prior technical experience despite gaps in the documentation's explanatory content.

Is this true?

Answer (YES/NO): NO